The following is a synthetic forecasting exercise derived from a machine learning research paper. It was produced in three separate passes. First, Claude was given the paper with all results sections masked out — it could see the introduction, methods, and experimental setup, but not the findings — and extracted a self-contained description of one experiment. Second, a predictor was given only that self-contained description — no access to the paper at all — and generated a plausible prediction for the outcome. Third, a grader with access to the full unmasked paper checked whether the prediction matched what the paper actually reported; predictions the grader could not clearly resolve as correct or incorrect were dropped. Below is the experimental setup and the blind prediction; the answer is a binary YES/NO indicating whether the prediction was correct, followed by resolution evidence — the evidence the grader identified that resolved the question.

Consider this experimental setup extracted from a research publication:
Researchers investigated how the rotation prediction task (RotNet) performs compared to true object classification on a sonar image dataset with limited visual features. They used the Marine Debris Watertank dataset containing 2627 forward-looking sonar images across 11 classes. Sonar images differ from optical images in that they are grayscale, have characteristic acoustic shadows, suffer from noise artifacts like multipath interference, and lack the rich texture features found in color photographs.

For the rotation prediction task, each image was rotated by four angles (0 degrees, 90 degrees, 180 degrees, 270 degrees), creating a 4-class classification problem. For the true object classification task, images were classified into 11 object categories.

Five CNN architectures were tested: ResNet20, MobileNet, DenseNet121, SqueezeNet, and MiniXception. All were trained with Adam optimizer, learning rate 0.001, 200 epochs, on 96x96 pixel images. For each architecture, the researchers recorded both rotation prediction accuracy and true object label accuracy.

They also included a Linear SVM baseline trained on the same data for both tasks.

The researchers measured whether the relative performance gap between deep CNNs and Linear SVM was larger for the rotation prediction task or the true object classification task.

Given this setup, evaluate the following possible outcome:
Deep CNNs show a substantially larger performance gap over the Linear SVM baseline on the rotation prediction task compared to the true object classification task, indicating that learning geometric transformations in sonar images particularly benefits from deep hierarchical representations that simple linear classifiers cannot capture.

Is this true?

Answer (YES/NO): YES